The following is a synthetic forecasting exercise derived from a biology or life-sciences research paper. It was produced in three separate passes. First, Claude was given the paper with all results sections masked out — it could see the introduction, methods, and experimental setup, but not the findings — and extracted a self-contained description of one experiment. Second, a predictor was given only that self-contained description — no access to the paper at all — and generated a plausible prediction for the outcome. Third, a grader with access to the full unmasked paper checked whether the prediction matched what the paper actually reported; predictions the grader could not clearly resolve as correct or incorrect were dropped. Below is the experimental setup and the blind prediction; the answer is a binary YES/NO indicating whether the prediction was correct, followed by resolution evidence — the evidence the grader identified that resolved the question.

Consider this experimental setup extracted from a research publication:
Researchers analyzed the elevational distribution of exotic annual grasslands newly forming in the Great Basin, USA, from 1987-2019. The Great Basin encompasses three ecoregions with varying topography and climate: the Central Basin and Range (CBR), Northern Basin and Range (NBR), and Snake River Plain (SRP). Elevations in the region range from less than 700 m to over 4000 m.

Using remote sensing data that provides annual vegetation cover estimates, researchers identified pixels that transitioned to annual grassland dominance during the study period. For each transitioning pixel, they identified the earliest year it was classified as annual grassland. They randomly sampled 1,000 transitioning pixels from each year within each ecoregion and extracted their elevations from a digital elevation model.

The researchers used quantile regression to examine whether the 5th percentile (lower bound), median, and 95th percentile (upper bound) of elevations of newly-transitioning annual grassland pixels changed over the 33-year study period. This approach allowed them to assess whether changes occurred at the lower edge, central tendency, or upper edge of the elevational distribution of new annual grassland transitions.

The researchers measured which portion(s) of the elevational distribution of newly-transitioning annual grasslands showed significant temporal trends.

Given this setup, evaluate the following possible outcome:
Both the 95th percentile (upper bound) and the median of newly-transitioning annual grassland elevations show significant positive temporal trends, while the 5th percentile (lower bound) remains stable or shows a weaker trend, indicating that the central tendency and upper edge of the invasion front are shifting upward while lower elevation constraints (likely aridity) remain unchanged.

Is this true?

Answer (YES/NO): NO